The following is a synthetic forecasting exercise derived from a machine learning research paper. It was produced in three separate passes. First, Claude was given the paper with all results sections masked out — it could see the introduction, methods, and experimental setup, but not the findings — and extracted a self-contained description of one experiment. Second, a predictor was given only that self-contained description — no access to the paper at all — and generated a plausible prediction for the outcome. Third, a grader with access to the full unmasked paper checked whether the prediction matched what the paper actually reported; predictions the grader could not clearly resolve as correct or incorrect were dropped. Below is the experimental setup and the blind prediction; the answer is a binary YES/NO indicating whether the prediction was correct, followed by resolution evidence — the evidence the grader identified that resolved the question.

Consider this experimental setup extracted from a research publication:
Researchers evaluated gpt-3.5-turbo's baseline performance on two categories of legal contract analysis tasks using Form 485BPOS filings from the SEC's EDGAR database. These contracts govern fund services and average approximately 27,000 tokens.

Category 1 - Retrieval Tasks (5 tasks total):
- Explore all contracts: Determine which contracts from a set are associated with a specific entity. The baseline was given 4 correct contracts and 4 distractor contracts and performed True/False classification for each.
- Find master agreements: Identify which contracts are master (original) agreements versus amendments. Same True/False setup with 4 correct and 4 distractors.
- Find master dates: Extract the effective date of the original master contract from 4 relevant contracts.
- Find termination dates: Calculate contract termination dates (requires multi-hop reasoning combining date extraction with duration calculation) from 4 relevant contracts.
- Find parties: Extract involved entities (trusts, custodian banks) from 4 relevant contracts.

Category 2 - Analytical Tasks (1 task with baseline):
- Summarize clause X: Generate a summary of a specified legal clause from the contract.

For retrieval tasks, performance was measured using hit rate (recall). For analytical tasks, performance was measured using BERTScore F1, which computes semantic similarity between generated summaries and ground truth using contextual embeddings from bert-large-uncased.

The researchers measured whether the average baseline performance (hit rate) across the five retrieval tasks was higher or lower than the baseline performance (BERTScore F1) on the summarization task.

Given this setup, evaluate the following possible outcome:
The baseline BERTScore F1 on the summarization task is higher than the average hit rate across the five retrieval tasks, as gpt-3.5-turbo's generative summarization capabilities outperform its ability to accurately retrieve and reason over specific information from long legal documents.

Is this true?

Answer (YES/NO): YES